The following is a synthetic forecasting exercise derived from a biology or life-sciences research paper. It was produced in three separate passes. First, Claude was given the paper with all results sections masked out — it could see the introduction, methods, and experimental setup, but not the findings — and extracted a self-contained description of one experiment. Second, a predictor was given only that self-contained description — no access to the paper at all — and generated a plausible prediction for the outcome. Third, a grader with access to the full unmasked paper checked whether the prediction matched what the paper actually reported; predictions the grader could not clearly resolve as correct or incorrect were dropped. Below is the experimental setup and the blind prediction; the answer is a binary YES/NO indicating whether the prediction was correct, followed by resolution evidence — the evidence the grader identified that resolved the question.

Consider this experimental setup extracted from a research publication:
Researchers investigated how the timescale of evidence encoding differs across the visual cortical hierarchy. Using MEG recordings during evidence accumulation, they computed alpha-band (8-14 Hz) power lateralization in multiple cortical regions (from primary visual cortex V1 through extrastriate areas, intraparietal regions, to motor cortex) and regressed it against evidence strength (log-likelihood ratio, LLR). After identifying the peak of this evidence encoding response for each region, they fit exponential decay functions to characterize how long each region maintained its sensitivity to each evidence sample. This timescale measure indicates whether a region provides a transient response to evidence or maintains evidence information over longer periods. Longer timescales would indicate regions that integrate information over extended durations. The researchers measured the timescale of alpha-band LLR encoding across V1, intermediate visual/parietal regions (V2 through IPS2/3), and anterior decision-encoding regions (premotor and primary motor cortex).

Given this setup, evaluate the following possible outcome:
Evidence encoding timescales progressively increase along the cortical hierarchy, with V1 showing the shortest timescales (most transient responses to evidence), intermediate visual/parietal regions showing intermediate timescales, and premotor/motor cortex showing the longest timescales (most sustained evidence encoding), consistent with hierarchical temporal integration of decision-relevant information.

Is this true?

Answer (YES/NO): NO